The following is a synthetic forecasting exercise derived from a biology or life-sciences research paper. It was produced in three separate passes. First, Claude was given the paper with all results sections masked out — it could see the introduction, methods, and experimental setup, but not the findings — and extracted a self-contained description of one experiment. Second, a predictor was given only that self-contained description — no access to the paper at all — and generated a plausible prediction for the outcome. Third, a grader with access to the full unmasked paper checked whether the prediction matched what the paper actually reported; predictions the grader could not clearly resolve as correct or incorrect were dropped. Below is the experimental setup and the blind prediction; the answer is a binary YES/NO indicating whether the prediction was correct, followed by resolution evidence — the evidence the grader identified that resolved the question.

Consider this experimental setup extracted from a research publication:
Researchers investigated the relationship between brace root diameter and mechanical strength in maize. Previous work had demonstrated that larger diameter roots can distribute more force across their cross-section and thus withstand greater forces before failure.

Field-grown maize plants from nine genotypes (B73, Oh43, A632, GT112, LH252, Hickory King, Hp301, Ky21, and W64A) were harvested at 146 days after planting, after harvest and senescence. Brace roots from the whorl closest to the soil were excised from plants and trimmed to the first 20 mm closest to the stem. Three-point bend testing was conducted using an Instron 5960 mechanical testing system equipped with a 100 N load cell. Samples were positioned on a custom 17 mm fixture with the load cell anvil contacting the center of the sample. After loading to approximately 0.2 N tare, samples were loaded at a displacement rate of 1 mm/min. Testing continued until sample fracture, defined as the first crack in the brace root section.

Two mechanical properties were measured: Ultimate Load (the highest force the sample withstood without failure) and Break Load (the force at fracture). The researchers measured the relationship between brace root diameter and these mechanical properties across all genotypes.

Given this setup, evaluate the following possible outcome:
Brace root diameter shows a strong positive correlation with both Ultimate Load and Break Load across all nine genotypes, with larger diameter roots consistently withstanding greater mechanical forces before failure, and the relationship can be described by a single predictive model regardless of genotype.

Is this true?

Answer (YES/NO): NO